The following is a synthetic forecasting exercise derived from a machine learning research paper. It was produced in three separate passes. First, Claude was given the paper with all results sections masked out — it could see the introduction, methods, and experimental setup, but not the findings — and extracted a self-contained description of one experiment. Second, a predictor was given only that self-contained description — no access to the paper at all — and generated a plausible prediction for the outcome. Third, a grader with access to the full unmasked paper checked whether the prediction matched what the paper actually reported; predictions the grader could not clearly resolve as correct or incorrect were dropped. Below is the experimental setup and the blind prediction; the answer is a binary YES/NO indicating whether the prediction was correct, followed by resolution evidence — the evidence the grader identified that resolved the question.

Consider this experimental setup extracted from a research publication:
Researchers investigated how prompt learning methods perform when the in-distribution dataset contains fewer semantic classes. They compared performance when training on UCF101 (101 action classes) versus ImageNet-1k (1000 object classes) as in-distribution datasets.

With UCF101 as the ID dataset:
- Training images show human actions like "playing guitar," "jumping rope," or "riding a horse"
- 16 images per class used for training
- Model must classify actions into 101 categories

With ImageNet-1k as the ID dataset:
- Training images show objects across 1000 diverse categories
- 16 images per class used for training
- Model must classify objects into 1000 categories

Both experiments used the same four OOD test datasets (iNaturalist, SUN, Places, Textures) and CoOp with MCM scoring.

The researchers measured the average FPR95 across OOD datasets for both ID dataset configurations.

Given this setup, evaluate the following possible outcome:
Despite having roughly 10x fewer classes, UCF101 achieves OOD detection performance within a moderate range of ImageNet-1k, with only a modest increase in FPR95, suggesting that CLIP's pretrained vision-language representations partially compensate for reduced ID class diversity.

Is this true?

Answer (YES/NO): NO